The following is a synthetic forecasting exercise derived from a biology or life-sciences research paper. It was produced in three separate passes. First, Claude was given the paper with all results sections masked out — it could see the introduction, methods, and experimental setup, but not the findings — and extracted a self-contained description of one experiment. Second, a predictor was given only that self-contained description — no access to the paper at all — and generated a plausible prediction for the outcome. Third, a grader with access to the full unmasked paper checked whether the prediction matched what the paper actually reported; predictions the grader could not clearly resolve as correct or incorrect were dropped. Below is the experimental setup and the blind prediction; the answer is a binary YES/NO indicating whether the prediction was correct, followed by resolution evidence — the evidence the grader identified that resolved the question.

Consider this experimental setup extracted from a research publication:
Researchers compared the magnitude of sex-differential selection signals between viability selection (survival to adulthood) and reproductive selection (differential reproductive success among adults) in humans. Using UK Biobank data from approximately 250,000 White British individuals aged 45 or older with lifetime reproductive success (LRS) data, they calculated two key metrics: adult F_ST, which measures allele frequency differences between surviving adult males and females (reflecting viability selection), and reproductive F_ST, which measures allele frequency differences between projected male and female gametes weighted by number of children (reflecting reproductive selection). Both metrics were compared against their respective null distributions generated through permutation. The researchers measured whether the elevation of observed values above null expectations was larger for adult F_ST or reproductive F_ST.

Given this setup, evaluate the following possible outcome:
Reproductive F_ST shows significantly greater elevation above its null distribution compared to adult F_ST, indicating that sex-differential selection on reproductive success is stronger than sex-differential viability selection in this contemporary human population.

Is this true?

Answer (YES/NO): NO